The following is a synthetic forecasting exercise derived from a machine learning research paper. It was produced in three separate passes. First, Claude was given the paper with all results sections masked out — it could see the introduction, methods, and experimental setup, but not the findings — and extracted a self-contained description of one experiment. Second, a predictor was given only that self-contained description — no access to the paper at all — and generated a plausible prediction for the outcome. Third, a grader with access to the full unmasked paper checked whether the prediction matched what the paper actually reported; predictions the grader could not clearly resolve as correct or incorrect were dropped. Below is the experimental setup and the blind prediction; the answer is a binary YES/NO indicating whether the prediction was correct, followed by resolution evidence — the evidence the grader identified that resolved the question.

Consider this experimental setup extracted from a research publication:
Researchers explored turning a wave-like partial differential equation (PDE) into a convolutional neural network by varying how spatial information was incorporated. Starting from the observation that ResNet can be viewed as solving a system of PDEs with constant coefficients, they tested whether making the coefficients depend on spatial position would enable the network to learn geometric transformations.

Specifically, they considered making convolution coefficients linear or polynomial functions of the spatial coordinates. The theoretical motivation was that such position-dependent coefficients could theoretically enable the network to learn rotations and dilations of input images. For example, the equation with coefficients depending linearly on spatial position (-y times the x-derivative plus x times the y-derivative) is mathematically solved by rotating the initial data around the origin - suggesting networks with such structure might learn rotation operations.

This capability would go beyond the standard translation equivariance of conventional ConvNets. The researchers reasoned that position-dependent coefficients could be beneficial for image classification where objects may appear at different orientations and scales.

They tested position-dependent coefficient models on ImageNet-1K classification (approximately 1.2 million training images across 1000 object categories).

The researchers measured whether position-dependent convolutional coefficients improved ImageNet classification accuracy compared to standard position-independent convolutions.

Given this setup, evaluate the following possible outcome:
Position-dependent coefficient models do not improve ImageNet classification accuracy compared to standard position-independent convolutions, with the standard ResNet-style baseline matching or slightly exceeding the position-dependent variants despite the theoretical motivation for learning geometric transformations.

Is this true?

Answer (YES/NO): YES